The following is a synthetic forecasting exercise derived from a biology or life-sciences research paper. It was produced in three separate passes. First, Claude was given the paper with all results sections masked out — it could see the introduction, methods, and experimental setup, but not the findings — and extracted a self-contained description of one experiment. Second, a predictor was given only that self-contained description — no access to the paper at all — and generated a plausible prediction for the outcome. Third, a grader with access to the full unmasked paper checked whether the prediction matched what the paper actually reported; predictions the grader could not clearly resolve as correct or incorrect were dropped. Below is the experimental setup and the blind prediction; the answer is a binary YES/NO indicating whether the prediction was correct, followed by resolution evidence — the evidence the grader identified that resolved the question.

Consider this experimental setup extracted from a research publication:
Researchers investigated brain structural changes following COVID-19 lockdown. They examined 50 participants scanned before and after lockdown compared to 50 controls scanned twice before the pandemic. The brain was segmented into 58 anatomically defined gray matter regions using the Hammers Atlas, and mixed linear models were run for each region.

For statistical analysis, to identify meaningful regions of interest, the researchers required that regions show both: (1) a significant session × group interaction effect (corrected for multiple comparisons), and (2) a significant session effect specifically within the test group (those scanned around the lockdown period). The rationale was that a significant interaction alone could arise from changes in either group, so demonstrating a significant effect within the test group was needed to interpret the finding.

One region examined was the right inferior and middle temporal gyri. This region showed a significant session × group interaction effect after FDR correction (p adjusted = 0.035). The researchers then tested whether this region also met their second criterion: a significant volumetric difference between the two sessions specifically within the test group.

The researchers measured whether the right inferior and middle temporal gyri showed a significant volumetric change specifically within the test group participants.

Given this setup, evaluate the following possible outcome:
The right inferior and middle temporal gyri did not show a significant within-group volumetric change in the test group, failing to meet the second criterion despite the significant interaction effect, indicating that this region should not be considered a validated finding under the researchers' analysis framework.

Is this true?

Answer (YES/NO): YES